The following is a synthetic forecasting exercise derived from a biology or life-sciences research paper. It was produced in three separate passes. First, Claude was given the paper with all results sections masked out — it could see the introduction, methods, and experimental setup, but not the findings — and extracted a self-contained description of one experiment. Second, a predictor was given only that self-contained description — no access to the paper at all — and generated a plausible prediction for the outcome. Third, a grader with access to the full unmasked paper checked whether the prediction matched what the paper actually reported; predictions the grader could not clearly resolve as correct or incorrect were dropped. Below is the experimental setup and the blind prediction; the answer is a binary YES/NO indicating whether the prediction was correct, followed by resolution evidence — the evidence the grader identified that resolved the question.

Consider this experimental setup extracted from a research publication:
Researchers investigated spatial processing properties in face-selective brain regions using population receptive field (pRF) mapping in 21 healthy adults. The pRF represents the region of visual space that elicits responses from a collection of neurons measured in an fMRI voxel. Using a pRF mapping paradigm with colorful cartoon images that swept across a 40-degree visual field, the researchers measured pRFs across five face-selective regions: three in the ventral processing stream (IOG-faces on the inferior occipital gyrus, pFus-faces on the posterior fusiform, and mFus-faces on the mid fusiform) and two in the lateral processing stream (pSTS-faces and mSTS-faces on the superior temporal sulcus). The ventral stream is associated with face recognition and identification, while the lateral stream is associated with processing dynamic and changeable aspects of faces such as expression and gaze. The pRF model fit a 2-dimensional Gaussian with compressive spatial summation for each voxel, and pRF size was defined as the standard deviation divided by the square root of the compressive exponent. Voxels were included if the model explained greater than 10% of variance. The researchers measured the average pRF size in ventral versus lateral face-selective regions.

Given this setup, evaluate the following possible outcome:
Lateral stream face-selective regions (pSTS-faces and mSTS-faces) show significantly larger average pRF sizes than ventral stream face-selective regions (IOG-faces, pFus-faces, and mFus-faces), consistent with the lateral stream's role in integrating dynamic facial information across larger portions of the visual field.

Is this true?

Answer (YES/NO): YES